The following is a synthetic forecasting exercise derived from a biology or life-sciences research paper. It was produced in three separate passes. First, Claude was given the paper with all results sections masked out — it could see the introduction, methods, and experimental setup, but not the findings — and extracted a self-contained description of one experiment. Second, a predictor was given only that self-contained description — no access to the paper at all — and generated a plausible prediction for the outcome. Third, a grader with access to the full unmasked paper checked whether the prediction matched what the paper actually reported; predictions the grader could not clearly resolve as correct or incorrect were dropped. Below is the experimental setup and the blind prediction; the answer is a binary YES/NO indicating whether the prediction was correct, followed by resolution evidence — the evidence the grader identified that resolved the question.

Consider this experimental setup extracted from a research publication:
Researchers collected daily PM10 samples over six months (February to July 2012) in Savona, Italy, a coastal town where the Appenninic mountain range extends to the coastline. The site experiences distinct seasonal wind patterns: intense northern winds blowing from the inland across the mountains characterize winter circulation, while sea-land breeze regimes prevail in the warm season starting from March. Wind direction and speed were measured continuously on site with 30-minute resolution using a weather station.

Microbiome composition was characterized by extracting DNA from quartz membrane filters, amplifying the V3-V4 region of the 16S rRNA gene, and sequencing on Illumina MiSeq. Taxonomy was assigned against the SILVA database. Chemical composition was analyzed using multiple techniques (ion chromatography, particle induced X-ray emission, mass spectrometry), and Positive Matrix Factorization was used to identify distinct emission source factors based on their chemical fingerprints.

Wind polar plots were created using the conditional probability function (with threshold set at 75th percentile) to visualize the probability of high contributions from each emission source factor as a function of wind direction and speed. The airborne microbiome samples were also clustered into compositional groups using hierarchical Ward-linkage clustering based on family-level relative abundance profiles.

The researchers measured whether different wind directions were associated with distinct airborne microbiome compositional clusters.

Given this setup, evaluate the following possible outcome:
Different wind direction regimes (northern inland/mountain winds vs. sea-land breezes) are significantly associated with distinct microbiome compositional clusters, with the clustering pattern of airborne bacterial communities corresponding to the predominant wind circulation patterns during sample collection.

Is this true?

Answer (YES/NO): YES